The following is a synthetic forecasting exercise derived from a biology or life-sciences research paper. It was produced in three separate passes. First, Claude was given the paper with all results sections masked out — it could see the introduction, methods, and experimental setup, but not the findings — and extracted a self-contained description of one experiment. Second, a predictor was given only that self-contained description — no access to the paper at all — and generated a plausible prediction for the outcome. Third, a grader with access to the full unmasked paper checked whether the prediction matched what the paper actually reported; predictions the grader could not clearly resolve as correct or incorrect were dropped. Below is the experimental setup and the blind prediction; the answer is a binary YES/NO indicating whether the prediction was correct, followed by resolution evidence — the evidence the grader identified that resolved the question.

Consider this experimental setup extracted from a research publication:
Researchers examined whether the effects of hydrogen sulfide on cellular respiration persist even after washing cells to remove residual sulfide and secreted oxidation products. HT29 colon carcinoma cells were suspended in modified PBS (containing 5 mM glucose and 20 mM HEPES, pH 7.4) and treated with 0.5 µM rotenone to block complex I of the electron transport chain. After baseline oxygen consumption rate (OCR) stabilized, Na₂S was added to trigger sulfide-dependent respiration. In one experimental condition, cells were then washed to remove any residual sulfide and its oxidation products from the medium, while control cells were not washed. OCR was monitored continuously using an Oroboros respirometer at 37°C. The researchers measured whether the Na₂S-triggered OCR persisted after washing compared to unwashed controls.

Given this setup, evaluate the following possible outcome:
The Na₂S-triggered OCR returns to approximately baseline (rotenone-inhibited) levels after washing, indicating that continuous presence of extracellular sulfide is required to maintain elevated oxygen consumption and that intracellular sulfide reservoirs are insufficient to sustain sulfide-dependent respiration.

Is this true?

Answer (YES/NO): NO